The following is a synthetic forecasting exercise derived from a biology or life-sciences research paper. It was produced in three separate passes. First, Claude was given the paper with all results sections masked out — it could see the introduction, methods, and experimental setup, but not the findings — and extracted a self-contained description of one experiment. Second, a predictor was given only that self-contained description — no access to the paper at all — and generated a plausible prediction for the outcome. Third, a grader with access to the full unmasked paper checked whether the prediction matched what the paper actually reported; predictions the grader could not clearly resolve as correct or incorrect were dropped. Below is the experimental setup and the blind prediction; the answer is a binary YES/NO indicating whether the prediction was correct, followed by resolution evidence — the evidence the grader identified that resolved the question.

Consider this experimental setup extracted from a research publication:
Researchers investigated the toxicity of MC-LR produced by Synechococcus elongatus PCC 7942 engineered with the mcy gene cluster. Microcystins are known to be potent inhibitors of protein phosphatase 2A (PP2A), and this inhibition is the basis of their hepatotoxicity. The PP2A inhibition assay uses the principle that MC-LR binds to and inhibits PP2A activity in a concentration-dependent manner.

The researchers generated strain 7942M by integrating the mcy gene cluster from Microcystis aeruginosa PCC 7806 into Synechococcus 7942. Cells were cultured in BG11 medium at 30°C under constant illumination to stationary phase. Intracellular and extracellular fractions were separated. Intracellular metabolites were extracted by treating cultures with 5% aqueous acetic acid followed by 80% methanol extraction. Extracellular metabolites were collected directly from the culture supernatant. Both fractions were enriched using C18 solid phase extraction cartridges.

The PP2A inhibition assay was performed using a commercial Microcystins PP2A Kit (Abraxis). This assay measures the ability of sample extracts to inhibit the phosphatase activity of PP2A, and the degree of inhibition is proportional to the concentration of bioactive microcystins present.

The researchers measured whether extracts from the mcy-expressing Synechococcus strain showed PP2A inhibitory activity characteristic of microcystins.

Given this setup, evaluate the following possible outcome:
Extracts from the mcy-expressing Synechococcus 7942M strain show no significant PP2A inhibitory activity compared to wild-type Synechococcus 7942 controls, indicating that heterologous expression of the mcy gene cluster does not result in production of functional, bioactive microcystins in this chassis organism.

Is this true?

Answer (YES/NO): NO